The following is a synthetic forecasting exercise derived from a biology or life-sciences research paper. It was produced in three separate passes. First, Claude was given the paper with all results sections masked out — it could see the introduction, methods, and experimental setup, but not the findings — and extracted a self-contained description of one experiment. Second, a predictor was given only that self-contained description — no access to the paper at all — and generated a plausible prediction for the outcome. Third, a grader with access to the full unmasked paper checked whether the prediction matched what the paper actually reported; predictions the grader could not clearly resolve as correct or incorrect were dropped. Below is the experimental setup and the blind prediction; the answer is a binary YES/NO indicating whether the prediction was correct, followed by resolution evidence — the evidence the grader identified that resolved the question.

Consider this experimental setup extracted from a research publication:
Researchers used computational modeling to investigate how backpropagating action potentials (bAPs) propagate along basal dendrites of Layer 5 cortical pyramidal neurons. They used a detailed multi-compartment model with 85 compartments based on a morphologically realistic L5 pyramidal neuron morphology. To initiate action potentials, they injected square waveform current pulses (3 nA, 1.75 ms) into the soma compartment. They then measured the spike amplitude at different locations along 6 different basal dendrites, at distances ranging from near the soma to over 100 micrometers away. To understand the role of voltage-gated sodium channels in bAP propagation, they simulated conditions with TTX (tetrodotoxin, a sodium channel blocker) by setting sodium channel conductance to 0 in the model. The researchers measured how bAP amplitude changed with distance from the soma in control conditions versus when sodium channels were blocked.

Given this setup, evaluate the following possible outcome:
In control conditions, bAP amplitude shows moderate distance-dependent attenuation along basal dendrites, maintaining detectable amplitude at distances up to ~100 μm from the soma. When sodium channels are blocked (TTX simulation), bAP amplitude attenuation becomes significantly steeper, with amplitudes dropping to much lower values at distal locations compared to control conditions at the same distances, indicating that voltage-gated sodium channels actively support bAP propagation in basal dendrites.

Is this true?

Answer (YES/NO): YES